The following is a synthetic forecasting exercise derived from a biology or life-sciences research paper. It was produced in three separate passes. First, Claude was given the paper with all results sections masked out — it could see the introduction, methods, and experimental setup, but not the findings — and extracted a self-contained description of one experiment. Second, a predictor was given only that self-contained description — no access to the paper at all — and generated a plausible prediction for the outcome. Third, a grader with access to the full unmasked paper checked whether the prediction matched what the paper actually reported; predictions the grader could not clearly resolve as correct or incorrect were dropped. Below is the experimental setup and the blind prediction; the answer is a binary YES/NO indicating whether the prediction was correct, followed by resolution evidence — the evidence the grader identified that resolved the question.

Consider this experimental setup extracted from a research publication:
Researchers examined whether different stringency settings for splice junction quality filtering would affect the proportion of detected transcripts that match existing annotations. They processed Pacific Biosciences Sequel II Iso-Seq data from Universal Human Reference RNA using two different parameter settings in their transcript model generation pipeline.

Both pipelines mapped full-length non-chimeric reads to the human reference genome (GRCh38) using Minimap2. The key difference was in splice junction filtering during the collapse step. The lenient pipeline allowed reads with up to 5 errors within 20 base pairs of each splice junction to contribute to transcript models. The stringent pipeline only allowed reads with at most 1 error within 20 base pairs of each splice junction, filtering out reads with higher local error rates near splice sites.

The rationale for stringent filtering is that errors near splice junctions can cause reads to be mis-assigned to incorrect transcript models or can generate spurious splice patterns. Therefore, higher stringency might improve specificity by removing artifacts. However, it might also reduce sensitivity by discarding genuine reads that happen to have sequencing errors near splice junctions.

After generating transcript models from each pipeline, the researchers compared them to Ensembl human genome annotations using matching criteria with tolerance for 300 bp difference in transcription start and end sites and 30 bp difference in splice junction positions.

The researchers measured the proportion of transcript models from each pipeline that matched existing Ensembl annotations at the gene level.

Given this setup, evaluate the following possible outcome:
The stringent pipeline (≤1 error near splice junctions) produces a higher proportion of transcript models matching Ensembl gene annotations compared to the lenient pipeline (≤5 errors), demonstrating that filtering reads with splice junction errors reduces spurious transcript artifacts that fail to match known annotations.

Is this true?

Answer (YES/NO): YES